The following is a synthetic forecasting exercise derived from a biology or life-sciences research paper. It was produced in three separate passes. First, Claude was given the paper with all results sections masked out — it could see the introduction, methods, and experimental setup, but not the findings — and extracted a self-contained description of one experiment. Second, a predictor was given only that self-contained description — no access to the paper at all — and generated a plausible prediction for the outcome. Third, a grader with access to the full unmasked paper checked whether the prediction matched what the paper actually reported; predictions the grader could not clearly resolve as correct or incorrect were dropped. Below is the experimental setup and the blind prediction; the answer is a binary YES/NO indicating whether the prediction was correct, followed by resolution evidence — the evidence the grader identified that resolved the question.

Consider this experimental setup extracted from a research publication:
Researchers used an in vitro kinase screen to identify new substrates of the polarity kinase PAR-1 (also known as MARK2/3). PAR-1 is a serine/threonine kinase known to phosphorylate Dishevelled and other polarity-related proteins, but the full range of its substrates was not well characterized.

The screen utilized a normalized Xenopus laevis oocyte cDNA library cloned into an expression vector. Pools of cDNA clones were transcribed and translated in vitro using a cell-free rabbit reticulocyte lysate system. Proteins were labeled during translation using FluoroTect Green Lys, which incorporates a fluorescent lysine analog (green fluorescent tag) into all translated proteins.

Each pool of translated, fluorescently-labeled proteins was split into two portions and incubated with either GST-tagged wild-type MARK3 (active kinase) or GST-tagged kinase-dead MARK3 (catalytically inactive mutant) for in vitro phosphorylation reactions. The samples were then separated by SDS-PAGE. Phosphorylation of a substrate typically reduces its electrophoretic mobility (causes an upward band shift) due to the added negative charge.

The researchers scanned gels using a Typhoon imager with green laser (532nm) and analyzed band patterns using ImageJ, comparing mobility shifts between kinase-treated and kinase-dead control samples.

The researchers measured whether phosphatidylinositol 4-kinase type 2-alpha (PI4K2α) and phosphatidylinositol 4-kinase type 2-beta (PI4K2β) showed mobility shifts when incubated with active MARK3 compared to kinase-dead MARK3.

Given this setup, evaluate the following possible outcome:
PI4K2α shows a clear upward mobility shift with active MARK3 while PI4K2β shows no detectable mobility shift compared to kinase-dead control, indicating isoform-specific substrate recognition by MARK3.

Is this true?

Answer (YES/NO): NO